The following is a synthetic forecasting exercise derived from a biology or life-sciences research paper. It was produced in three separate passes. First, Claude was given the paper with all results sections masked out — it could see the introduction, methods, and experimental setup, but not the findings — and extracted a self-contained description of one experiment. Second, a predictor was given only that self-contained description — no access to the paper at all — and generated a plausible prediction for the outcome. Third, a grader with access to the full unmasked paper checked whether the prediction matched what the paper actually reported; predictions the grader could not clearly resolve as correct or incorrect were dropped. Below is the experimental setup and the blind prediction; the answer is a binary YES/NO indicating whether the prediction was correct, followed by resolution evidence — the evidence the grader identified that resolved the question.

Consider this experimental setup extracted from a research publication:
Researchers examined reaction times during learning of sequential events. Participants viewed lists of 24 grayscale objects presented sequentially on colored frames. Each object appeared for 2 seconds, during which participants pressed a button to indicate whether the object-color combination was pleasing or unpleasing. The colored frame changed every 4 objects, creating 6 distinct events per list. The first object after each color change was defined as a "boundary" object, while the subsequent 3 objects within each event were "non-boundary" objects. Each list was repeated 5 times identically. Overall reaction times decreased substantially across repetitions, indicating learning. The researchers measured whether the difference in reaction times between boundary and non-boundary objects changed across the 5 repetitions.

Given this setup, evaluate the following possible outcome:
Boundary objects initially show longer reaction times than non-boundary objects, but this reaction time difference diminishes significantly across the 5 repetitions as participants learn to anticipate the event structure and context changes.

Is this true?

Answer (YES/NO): NO